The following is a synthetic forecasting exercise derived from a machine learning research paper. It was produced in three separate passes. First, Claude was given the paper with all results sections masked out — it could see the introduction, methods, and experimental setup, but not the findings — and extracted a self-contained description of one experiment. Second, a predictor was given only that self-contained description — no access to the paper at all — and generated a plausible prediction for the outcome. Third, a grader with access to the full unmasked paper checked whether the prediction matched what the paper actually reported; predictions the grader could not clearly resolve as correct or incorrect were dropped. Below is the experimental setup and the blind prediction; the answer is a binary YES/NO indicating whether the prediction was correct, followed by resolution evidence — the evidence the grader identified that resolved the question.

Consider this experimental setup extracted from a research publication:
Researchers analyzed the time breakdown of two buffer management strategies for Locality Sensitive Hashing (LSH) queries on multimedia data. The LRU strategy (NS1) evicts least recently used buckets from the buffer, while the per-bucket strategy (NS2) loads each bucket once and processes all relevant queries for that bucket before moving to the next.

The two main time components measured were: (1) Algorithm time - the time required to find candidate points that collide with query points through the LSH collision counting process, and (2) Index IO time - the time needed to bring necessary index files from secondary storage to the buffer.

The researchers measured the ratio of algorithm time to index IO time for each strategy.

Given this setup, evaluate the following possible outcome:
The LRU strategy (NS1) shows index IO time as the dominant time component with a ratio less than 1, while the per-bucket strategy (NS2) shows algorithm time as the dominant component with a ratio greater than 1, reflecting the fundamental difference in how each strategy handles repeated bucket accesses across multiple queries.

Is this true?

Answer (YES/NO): YES